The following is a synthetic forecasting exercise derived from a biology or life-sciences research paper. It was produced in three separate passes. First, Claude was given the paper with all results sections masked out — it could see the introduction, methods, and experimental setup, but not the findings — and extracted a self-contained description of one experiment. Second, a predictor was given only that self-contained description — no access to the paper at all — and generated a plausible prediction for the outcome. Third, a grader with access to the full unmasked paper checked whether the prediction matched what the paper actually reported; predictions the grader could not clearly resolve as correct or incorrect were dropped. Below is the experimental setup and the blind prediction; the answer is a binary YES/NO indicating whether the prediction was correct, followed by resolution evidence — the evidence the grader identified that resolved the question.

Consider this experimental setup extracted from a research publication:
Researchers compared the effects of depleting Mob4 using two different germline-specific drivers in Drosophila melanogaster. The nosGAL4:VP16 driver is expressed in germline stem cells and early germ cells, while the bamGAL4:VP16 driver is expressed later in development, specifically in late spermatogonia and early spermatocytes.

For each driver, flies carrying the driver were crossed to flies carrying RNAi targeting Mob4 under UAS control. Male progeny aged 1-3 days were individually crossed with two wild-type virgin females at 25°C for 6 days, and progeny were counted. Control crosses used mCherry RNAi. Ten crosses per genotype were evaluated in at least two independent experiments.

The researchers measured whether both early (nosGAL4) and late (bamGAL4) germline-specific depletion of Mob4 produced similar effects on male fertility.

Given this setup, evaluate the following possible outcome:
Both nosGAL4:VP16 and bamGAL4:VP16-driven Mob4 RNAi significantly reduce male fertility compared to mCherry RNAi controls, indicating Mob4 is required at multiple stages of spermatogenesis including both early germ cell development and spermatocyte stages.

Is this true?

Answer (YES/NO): NO